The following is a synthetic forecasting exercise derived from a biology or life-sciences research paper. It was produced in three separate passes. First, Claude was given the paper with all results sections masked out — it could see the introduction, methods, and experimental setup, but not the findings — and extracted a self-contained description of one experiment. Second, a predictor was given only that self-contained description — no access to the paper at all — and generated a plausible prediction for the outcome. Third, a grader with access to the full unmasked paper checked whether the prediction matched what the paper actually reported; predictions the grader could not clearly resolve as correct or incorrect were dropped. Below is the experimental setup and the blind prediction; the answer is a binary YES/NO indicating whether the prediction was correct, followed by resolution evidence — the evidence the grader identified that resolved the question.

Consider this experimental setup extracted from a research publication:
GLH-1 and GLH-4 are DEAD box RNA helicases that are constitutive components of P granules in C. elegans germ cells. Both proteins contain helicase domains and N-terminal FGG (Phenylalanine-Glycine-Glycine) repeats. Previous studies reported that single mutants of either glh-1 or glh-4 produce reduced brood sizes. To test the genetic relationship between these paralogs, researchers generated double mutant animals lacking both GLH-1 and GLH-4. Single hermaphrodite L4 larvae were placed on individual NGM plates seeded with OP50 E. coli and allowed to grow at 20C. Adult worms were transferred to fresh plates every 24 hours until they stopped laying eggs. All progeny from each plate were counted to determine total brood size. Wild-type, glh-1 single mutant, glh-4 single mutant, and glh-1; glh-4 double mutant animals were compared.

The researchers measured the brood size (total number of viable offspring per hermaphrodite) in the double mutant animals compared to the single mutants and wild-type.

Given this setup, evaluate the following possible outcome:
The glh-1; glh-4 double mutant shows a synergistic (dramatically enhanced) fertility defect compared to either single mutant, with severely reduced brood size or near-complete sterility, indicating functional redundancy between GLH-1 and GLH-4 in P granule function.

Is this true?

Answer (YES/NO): YES